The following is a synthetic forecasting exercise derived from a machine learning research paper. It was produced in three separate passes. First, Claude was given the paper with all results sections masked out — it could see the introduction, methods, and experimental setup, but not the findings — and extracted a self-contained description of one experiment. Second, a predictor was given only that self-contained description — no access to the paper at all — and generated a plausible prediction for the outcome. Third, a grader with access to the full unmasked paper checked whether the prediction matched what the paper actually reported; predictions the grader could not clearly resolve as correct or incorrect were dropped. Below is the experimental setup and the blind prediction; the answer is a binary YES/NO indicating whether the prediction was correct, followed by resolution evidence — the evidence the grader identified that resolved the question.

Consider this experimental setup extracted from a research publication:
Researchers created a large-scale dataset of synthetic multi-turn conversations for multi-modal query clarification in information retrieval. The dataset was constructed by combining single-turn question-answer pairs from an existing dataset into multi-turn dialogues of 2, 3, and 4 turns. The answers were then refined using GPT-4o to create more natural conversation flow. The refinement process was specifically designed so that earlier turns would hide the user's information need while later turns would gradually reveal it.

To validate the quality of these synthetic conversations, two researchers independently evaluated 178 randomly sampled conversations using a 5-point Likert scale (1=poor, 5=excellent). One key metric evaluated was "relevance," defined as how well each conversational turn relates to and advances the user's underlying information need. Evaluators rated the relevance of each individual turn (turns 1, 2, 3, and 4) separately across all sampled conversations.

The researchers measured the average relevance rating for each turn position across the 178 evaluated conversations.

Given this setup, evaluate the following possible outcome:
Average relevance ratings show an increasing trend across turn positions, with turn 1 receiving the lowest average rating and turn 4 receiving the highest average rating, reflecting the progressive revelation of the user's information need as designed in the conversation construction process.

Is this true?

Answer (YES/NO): NO